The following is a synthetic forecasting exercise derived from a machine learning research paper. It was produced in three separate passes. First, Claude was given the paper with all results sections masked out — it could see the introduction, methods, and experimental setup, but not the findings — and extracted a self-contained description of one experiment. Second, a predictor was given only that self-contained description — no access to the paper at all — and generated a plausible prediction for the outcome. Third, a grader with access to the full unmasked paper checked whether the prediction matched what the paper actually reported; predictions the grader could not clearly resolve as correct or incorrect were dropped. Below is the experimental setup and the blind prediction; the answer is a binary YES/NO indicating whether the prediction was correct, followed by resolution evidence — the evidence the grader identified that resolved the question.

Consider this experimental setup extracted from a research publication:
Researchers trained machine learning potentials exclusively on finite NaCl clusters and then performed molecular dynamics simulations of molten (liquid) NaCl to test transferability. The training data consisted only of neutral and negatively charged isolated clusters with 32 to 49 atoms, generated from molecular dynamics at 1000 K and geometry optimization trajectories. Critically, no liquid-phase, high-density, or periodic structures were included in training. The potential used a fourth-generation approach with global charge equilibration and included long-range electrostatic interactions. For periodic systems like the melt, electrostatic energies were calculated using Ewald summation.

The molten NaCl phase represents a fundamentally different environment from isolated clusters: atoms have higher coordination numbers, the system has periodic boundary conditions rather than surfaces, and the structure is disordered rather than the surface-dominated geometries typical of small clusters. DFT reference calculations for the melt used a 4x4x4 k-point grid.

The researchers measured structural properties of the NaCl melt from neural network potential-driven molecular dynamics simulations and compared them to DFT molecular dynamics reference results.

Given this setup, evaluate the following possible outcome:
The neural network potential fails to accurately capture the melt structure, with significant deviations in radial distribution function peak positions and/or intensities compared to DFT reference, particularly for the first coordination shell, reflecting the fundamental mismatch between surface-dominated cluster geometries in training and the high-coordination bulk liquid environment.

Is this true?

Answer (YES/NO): NO